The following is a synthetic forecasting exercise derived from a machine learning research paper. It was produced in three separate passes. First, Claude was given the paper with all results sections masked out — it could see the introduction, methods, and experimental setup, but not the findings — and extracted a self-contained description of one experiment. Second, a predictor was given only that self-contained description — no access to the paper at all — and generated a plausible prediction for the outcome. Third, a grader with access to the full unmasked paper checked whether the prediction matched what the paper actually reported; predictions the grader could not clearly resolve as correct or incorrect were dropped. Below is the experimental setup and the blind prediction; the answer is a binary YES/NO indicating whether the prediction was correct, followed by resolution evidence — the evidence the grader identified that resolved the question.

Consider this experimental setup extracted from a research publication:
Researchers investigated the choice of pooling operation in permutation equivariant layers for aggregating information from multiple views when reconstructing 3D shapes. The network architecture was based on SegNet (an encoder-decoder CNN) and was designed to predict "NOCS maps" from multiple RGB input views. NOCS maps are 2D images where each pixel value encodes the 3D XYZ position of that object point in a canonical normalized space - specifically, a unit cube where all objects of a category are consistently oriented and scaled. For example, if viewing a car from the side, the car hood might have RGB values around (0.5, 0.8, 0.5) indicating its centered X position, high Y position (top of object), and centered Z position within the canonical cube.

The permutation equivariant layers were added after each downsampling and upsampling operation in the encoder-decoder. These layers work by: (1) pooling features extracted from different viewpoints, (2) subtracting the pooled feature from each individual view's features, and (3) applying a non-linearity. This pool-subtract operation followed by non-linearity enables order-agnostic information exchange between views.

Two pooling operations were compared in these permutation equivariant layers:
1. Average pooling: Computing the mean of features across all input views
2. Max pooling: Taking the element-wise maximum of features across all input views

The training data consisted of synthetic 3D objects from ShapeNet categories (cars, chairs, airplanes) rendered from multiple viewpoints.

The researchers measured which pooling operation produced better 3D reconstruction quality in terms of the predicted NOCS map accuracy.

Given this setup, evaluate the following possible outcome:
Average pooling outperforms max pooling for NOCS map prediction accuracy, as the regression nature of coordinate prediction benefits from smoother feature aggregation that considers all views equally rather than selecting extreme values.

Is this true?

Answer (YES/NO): YES